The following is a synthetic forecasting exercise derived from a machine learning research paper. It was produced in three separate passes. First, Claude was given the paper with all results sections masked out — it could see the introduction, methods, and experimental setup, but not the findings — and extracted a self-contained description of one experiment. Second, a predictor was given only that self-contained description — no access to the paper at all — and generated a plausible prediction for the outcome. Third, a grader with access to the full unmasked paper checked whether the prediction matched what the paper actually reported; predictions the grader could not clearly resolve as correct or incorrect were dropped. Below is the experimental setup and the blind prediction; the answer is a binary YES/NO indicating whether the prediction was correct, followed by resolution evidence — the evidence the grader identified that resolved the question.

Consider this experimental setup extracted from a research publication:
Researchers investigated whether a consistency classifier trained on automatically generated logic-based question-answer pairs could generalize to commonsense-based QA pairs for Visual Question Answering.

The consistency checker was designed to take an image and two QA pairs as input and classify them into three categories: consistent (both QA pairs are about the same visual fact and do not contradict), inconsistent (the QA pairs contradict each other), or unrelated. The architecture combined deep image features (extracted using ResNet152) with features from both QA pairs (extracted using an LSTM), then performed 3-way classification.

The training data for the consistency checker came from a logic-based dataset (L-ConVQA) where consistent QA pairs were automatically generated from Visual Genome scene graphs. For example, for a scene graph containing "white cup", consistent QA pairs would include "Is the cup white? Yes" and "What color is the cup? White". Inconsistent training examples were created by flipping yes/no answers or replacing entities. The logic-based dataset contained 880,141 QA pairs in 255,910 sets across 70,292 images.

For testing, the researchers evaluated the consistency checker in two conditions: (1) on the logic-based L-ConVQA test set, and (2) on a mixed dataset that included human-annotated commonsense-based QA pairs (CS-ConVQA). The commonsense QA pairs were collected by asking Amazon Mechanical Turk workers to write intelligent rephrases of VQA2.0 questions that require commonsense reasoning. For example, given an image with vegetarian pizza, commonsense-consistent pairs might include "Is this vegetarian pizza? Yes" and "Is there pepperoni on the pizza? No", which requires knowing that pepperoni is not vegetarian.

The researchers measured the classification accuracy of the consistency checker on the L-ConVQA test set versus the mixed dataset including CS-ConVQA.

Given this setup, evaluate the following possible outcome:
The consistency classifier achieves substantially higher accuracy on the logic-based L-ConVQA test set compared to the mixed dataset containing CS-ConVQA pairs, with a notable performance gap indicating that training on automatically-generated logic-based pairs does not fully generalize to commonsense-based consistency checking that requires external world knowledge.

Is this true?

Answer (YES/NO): YES